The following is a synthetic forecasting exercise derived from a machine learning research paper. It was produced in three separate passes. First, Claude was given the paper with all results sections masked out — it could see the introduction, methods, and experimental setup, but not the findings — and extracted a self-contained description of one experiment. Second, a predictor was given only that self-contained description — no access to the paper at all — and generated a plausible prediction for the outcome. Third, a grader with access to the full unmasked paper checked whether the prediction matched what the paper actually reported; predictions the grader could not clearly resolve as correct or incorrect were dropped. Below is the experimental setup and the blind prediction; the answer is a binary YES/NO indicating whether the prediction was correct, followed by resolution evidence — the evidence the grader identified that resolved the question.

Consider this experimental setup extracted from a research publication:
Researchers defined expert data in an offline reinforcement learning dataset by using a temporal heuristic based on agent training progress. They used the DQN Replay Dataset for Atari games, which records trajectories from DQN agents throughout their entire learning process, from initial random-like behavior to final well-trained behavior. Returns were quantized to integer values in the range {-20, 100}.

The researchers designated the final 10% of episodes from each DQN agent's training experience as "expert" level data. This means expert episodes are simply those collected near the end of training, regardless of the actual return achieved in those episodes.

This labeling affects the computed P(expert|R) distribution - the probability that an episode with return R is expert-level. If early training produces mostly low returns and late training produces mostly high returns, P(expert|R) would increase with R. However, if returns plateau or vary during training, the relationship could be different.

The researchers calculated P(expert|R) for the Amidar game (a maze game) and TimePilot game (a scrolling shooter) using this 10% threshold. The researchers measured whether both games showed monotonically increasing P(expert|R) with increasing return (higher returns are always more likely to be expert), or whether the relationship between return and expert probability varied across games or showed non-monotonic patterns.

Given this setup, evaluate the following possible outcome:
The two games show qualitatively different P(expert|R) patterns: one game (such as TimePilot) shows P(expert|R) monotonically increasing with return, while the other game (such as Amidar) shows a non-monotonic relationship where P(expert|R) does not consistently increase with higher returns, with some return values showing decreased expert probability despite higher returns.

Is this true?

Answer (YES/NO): YES